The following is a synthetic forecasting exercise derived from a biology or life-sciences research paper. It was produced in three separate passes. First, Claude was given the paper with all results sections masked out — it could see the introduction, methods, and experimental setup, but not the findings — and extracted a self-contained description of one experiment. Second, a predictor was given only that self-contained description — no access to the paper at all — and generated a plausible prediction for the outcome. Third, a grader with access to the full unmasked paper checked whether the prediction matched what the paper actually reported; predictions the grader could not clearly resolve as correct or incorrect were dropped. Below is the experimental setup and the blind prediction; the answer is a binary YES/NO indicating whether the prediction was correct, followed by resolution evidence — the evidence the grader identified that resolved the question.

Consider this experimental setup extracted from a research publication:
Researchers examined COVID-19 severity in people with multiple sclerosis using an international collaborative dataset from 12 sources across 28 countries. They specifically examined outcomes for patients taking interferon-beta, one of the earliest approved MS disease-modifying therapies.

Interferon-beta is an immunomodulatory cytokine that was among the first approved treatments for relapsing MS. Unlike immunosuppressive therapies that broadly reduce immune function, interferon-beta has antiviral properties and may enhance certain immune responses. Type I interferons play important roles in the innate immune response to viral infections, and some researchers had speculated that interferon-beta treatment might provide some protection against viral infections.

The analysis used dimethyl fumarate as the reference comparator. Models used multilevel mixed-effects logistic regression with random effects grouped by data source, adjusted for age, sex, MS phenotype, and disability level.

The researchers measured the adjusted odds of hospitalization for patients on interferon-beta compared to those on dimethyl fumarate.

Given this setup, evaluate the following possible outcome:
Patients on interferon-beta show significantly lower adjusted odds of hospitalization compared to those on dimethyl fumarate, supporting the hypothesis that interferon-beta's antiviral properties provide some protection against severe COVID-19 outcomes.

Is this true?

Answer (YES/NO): NO